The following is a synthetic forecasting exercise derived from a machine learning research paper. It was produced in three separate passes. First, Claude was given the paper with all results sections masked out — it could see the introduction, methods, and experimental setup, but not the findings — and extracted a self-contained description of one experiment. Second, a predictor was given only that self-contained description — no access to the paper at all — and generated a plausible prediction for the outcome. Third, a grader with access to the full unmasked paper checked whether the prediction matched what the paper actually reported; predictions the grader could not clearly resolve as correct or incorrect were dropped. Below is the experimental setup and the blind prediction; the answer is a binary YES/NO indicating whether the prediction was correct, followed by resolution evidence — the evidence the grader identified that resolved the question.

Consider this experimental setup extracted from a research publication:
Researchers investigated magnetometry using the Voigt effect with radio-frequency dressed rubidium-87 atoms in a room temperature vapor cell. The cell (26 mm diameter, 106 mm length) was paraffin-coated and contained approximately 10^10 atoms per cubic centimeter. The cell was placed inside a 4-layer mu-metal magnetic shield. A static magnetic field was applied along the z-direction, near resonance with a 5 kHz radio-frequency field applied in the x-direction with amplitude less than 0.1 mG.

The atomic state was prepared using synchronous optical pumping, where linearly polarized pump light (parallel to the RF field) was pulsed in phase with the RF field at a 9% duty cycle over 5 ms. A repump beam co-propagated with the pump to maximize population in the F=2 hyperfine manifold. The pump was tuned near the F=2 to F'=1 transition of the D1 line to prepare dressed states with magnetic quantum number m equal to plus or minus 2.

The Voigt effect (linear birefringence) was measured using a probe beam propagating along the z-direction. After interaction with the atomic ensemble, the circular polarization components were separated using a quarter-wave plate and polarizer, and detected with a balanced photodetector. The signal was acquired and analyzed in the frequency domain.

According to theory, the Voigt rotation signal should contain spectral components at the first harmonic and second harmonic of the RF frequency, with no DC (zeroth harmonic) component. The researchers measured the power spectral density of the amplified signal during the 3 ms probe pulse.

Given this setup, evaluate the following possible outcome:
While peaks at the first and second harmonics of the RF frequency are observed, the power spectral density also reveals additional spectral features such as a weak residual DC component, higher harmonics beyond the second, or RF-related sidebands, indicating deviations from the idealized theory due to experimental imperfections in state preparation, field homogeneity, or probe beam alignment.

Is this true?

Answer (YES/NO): YES